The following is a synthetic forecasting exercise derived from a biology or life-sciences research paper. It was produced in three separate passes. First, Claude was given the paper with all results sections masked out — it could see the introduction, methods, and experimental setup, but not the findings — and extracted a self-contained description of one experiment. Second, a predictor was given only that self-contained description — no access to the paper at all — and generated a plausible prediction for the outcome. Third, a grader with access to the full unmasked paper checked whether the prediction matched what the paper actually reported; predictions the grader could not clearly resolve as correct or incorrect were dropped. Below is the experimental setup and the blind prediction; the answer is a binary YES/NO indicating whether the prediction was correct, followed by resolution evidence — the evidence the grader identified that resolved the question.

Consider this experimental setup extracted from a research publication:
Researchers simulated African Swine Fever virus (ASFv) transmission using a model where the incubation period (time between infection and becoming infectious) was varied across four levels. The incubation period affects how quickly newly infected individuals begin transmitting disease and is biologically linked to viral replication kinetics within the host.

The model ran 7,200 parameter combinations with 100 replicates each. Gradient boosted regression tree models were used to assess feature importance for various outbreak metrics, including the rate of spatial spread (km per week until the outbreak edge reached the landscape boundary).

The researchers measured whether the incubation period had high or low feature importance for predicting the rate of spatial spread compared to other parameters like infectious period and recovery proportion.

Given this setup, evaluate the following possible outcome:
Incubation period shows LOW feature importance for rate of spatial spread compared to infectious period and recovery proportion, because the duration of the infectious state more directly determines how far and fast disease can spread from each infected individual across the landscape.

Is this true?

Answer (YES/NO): NO